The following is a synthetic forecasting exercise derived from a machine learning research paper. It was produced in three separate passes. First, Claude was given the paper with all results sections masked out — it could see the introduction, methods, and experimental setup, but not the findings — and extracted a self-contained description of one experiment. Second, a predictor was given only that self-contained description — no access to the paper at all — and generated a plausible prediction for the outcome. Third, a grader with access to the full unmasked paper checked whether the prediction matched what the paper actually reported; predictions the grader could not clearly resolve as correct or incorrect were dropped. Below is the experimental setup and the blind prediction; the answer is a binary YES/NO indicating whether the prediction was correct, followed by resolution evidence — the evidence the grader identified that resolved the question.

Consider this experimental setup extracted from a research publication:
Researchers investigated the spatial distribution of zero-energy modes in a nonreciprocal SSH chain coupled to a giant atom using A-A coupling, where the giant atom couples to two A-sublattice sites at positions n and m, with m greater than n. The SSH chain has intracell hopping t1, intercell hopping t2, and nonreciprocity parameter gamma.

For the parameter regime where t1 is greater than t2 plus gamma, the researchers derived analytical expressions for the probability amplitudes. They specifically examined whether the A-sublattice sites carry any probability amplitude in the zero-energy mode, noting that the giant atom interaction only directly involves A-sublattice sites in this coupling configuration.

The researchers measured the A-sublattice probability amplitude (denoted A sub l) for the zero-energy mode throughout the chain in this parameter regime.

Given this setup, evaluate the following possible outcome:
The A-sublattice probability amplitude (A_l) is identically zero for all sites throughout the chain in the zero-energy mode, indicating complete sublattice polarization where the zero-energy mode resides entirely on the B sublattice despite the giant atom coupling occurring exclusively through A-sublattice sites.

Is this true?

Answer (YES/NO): YES